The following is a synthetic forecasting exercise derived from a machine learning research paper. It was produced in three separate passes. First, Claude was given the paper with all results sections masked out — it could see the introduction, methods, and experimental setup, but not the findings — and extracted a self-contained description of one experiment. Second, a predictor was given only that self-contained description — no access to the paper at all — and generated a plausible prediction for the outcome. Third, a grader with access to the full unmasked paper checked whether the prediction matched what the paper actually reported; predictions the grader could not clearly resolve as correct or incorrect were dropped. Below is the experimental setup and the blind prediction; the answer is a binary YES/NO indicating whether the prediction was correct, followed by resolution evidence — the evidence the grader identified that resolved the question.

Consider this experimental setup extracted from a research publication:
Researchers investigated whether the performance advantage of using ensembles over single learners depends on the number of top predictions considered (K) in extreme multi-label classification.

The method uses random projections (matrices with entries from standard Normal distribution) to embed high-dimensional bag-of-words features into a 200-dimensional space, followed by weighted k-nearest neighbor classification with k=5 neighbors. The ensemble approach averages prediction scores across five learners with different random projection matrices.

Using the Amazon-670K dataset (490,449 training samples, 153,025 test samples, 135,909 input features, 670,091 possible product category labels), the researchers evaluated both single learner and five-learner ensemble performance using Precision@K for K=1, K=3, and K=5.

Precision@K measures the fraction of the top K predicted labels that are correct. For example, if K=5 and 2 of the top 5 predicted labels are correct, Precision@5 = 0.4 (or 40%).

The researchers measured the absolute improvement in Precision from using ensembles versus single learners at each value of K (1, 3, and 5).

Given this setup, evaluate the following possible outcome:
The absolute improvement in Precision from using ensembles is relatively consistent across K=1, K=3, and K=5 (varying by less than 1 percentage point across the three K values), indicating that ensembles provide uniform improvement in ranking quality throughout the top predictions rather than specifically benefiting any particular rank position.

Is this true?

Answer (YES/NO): NO